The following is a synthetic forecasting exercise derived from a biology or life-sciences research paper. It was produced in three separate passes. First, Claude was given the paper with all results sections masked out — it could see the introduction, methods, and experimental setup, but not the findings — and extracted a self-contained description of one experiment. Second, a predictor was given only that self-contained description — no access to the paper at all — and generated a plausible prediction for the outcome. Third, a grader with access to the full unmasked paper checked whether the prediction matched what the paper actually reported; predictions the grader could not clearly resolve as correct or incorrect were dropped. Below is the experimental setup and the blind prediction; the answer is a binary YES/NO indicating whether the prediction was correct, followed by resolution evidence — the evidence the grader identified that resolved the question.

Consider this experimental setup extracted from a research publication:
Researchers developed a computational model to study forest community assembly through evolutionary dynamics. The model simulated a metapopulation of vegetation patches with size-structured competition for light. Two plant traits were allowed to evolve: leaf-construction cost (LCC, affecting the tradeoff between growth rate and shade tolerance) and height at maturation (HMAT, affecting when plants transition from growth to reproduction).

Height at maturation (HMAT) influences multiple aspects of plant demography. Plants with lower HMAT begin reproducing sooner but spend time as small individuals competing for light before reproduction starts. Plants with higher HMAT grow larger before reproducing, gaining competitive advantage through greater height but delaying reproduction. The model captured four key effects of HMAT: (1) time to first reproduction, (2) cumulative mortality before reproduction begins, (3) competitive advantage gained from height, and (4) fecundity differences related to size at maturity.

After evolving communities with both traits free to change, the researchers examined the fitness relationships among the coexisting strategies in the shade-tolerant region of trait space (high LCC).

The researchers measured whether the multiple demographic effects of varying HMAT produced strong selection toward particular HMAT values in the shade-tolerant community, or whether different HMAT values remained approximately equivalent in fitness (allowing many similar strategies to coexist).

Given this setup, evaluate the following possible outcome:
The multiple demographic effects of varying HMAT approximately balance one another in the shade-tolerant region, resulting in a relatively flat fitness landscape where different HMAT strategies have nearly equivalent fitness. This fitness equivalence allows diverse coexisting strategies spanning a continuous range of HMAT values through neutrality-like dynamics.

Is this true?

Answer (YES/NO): YES